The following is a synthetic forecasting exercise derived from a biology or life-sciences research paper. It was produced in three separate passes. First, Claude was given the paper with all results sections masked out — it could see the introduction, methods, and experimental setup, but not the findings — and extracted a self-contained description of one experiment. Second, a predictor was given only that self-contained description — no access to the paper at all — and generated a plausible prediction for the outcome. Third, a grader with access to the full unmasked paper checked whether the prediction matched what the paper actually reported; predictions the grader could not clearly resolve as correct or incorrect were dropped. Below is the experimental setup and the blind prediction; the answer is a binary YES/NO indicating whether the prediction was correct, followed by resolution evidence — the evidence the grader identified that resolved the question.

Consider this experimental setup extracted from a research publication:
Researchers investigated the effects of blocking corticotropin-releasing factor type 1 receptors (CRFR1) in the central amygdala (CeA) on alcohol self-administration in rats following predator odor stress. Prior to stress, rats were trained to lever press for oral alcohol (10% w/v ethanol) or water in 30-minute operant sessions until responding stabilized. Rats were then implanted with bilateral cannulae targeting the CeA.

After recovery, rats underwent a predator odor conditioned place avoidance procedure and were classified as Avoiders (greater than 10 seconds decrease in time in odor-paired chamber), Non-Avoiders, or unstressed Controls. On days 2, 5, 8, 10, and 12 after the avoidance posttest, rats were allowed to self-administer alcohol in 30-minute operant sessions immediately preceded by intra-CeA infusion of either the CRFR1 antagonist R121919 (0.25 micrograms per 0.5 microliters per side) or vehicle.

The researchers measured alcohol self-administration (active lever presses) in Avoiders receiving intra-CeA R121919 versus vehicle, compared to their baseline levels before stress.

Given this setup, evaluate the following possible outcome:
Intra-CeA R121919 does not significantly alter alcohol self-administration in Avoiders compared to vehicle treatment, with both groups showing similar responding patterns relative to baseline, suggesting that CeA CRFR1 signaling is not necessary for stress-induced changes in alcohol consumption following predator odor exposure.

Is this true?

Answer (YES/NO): NO